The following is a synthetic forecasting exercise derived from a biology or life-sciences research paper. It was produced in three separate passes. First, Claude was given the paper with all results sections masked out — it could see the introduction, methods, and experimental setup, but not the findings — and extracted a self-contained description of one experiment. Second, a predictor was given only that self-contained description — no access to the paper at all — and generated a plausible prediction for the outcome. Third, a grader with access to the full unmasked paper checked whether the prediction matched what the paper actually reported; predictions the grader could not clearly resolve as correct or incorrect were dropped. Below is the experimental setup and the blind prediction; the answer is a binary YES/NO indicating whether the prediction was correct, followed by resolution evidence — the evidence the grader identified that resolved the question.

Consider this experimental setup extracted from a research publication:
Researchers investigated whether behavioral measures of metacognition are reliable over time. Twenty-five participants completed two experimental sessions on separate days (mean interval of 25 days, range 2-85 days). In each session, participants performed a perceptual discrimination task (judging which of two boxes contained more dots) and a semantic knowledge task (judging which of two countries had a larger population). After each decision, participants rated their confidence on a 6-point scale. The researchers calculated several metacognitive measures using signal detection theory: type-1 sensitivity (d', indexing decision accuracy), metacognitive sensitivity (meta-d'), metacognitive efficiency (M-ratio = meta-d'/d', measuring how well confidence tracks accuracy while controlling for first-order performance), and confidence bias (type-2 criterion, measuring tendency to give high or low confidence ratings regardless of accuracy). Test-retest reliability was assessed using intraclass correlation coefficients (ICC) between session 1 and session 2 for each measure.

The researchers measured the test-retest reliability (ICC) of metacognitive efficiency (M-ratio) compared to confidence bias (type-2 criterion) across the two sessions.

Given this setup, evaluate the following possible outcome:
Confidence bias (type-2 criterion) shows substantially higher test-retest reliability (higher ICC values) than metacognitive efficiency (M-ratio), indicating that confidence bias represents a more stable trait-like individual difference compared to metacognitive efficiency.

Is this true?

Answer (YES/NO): YES